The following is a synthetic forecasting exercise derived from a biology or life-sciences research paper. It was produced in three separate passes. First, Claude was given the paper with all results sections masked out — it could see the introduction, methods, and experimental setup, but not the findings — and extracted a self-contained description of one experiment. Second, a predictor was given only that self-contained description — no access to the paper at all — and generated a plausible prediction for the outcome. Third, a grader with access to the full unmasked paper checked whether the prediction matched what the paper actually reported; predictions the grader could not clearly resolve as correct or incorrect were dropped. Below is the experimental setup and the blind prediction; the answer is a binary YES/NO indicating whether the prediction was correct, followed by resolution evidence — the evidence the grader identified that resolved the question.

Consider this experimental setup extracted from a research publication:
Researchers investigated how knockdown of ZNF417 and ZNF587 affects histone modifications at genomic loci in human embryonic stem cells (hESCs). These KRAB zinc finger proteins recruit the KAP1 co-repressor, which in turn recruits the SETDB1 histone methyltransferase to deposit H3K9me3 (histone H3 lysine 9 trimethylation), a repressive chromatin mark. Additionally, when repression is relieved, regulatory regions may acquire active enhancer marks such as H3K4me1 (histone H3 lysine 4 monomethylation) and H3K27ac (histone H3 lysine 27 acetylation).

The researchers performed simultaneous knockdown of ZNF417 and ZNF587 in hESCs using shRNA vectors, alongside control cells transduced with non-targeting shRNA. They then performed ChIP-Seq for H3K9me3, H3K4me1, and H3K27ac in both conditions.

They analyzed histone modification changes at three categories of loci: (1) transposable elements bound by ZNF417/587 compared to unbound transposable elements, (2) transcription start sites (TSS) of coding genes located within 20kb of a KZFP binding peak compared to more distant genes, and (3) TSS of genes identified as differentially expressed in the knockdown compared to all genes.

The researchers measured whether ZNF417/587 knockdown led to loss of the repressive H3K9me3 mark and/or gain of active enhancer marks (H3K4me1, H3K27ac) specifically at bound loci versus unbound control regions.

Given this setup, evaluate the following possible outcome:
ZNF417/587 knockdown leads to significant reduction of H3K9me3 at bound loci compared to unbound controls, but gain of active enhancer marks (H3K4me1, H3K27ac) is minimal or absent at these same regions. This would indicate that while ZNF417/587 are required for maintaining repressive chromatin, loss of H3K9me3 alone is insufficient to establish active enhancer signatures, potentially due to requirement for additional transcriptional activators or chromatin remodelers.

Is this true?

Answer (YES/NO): NO